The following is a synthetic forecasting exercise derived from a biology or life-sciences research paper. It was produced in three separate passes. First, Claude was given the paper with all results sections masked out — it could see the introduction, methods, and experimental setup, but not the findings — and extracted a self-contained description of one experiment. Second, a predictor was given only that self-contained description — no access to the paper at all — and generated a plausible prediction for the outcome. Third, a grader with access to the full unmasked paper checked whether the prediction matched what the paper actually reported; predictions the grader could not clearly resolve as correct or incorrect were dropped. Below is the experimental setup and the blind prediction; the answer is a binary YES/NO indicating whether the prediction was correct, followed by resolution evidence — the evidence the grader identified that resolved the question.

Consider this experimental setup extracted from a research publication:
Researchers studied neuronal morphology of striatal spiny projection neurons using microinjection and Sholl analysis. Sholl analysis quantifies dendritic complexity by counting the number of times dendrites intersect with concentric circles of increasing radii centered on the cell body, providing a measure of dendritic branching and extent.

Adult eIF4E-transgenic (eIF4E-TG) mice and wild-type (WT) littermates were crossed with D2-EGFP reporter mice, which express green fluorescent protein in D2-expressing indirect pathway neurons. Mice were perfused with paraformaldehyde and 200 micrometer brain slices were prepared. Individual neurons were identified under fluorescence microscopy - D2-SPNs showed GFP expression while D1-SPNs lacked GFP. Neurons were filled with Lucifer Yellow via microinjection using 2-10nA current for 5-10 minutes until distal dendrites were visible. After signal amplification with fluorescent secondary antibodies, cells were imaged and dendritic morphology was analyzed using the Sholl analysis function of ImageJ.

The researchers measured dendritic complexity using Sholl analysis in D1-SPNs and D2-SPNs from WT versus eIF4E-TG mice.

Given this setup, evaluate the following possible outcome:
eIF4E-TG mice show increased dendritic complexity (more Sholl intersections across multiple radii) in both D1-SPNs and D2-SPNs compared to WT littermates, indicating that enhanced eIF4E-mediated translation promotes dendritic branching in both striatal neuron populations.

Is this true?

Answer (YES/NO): NO